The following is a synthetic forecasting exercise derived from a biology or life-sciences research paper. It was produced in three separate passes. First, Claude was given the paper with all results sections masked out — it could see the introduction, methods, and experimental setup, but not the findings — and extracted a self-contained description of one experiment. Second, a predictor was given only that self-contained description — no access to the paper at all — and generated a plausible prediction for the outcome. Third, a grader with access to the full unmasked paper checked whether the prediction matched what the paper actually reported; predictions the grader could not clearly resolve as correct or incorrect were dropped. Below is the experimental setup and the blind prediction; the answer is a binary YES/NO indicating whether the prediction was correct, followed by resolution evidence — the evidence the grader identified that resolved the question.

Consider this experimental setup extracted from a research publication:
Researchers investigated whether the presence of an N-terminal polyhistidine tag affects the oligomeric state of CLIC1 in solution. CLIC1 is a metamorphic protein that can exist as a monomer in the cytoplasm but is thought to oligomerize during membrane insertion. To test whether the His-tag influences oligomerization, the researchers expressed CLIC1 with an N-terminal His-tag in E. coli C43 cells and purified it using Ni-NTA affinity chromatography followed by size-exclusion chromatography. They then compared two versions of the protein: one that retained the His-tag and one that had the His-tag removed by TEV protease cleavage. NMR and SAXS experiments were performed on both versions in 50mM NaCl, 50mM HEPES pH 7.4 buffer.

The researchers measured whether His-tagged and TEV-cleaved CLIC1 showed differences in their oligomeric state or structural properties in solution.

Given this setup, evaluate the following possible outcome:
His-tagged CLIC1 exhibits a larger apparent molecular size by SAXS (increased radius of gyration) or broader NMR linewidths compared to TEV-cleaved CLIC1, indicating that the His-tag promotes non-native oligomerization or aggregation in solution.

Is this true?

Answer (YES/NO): NO